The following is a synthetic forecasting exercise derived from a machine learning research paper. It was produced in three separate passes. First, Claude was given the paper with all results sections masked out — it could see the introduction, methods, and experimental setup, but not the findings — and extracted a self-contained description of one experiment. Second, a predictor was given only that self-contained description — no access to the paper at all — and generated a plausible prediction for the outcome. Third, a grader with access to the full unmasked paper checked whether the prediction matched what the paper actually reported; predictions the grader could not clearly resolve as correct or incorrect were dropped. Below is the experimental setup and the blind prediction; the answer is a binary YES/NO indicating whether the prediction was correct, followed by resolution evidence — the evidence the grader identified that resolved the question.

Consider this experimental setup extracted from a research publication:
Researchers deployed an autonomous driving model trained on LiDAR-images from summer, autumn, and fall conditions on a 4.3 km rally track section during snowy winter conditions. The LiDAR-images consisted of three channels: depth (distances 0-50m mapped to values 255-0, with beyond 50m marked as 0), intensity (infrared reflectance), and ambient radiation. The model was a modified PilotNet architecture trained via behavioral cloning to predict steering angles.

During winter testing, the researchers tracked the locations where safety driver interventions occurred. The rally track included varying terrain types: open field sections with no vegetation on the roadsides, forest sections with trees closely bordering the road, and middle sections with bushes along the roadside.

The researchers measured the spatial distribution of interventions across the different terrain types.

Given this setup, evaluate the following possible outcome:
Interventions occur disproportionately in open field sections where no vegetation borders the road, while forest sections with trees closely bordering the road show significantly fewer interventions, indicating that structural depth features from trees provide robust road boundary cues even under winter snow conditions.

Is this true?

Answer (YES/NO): YES